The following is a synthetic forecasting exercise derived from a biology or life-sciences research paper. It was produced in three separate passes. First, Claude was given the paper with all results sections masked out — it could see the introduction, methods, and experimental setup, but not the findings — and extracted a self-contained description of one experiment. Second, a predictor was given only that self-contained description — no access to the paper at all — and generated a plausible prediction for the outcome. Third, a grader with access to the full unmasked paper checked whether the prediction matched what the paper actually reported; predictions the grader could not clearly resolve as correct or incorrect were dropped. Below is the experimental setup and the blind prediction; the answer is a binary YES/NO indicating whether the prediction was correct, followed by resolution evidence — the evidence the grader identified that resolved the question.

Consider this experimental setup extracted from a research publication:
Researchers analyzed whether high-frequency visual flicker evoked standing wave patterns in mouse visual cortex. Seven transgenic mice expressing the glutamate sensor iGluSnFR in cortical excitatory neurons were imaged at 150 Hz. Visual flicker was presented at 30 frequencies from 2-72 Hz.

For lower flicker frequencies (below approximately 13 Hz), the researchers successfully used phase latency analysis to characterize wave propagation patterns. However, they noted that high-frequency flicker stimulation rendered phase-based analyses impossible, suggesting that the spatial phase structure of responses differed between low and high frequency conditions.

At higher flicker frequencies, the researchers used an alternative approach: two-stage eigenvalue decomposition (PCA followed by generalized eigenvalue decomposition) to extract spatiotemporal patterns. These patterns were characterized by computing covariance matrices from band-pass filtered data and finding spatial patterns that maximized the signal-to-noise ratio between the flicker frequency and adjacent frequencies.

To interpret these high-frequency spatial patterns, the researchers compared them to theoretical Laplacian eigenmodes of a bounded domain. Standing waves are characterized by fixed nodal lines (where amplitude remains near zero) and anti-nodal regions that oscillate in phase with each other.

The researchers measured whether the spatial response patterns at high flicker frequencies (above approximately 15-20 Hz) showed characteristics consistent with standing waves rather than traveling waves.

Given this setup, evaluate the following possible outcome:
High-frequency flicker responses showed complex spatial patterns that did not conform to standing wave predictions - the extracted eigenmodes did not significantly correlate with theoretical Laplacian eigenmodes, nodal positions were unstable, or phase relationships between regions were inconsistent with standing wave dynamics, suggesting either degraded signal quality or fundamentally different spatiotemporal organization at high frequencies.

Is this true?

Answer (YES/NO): NO